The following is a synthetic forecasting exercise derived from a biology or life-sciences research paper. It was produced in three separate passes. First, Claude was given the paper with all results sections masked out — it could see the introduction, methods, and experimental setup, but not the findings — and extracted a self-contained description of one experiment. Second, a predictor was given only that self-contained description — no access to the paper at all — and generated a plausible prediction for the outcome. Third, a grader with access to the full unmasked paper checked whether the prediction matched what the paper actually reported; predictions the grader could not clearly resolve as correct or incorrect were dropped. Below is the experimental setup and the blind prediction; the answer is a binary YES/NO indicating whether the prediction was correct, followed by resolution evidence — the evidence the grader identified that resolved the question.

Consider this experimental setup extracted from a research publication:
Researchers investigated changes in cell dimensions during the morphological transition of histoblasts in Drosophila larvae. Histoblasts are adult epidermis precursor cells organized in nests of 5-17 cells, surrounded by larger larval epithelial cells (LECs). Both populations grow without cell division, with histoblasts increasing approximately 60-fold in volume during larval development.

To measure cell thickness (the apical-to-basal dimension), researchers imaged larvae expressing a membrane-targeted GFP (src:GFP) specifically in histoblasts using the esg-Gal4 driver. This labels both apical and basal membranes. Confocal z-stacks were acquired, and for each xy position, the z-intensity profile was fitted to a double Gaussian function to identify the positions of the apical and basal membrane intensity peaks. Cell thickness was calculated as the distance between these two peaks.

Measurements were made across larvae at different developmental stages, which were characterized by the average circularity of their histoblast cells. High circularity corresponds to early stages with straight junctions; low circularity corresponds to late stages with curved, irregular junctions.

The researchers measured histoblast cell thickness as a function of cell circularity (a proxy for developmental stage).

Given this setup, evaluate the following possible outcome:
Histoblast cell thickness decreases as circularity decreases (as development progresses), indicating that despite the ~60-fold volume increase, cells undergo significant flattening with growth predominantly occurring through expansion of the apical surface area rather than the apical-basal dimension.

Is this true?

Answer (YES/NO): NO